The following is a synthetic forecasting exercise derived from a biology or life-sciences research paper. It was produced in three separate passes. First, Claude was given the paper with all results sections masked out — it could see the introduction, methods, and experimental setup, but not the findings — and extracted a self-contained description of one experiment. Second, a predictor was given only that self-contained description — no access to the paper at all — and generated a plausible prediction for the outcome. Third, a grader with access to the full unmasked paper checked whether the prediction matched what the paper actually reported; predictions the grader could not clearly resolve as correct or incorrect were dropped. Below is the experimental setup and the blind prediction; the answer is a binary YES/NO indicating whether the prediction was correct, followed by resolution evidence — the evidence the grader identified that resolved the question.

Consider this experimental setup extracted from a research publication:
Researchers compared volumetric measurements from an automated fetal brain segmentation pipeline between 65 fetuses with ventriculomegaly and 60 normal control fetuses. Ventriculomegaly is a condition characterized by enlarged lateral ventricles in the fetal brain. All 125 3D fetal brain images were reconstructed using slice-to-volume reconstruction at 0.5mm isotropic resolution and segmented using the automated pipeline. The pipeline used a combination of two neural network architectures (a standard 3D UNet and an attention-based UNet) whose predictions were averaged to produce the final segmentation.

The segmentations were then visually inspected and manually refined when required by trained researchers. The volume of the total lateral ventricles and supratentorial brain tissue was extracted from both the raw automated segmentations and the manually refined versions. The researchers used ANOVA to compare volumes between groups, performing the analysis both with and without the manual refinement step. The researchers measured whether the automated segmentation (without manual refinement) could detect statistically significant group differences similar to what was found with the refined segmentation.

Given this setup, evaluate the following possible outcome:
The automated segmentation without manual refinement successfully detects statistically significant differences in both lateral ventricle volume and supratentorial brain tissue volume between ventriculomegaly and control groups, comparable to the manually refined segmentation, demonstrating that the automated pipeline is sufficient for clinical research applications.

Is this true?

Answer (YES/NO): YES